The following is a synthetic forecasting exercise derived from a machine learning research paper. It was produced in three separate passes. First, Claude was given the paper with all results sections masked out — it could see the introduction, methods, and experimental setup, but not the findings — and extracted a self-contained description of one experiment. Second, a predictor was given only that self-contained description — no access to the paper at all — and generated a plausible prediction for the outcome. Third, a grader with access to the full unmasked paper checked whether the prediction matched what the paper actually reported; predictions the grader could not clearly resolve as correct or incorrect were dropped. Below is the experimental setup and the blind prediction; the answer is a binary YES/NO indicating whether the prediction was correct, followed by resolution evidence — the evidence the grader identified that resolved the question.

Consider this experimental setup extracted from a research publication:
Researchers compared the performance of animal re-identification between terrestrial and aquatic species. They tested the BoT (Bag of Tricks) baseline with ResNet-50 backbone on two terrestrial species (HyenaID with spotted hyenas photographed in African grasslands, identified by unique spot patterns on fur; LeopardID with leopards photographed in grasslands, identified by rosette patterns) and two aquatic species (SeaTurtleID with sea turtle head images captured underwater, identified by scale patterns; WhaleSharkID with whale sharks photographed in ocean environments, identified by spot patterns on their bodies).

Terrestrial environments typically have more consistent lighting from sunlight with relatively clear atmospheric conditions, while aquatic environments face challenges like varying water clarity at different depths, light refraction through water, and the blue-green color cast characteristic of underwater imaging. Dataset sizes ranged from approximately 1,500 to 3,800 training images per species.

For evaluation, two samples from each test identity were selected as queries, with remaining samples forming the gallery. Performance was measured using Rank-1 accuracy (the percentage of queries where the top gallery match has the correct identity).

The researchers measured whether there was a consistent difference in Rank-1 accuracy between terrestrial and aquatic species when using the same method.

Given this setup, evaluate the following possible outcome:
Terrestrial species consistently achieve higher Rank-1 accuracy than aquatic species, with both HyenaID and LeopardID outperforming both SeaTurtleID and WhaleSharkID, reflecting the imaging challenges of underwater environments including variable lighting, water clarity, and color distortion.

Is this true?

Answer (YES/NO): NO